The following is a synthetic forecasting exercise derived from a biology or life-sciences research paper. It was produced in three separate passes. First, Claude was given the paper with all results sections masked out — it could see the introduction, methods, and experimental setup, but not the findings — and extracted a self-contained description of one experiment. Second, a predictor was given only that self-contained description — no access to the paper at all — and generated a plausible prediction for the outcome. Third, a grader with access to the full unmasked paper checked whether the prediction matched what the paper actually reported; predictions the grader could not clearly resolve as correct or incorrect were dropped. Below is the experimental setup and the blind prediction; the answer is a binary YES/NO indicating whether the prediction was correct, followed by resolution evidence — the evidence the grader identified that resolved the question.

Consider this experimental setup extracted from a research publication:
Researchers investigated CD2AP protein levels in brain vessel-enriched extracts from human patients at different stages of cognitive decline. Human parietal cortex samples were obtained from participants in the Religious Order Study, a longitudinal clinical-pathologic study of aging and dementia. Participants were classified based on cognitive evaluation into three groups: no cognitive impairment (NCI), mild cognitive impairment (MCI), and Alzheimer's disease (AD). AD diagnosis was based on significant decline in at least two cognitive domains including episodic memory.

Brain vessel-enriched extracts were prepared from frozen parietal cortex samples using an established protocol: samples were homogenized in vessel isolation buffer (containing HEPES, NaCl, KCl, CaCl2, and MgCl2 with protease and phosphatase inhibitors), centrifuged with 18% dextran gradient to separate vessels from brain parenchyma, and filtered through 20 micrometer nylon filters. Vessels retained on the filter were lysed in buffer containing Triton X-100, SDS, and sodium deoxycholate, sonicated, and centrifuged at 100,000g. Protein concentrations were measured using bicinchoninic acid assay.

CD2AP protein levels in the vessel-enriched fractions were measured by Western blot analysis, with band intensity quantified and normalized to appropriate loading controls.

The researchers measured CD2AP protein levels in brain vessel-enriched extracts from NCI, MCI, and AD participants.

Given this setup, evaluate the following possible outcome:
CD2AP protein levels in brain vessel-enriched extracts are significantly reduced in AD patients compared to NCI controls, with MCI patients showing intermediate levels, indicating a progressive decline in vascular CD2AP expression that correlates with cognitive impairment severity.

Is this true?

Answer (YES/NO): NO